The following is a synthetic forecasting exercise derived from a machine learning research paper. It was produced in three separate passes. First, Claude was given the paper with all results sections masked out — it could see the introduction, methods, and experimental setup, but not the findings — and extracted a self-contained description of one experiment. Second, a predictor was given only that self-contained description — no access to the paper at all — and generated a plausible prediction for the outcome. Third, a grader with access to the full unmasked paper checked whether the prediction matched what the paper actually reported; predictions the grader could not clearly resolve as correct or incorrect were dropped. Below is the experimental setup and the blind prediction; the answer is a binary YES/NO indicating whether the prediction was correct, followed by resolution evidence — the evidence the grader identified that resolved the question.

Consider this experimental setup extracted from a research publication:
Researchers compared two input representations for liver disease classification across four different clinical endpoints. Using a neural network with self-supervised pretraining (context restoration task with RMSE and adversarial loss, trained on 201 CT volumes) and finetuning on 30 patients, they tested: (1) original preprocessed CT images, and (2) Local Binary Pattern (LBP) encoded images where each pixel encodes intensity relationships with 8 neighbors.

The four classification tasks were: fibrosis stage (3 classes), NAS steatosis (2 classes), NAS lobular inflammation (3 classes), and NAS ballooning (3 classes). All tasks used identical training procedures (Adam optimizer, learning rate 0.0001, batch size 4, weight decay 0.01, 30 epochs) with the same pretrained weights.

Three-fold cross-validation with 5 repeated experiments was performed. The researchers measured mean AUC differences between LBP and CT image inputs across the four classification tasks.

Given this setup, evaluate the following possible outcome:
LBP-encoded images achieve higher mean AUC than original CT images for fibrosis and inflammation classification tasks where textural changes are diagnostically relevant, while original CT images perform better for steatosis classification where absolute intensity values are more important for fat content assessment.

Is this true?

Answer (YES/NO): NO